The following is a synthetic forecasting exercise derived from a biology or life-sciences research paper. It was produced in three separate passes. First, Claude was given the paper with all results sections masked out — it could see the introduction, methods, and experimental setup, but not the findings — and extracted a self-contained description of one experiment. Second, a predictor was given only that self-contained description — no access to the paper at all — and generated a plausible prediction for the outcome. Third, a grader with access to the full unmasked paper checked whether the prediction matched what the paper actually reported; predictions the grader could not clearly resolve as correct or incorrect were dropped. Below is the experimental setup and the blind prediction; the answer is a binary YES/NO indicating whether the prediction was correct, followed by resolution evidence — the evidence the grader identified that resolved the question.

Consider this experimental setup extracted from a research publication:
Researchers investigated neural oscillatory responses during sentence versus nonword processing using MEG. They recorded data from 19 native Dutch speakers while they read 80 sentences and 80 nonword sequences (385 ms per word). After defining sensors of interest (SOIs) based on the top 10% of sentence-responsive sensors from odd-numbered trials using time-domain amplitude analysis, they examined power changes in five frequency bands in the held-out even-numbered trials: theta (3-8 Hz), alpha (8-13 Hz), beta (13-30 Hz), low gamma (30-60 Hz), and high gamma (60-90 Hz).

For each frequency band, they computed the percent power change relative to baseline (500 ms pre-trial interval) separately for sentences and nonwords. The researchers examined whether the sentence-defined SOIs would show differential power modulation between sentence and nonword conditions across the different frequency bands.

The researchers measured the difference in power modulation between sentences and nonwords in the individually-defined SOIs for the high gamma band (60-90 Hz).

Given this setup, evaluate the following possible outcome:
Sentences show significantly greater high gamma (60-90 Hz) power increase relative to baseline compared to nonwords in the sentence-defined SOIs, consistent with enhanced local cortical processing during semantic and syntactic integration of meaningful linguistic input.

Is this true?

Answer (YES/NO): NO